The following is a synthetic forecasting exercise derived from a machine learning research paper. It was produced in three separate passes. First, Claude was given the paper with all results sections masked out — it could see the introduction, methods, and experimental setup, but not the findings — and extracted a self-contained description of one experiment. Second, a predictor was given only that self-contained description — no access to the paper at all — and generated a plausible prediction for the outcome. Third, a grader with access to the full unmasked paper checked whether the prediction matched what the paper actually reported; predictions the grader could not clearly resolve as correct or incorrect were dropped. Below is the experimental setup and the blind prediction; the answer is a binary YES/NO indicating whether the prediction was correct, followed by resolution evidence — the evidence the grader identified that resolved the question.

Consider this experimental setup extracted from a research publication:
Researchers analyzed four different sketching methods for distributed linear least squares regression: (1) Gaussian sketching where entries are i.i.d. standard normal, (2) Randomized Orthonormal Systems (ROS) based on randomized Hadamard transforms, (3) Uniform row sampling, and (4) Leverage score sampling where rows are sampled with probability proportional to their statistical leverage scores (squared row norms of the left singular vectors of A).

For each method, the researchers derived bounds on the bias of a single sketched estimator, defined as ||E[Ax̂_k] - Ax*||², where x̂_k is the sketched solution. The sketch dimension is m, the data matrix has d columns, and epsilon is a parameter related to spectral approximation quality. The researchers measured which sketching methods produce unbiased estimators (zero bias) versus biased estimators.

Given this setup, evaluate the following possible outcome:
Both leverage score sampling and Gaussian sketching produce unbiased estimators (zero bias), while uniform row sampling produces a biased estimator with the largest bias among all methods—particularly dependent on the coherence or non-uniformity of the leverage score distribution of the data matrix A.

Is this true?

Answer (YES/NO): NO